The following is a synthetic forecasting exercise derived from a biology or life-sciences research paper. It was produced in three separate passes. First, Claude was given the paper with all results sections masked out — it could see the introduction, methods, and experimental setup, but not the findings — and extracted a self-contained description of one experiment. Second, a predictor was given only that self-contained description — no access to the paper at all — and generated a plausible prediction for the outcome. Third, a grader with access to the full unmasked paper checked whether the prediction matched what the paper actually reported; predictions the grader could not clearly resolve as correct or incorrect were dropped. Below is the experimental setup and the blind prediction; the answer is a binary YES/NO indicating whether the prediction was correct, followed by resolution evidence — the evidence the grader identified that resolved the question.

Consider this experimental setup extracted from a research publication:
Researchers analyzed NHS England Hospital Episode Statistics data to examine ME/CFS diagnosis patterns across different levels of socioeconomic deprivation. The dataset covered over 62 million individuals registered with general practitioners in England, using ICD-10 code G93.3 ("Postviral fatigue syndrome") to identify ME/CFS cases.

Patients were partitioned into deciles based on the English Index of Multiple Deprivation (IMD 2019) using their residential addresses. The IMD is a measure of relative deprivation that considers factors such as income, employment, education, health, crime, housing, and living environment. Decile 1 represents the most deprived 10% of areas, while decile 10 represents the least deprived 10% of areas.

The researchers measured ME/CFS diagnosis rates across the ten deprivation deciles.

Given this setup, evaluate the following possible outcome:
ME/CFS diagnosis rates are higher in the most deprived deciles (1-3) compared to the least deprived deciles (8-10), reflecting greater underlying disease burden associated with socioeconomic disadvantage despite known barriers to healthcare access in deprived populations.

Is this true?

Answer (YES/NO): NO